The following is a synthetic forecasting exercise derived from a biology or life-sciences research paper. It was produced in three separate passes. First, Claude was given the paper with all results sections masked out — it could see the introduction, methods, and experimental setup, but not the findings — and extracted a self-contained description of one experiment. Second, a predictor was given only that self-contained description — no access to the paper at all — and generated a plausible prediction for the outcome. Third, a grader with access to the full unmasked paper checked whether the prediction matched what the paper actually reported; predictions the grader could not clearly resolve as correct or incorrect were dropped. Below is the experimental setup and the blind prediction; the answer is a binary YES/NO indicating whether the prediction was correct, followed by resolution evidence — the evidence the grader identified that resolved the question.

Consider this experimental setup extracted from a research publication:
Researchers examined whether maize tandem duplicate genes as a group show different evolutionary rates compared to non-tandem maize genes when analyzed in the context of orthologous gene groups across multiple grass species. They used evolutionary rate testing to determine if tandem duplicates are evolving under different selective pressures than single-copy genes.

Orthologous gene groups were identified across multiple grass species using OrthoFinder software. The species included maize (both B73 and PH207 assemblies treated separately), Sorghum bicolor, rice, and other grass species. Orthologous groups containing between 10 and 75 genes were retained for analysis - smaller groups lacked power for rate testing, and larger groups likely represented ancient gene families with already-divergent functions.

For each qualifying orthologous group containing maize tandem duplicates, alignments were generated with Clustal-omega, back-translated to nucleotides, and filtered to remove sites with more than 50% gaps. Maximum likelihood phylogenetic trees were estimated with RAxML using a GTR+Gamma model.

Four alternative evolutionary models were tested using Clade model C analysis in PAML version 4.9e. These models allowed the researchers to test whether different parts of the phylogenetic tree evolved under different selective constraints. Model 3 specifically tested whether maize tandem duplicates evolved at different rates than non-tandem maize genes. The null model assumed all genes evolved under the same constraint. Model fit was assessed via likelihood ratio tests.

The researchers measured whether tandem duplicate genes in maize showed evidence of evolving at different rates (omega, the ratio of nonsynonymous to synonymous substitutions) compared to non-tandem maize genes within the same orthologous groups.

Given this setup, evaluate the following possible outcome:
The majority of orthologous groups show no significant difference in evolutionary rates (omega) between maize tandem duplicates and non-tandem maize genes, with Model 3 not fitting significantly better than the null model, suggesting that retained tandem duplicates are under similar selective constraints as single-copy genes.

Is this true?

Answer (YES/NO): YES